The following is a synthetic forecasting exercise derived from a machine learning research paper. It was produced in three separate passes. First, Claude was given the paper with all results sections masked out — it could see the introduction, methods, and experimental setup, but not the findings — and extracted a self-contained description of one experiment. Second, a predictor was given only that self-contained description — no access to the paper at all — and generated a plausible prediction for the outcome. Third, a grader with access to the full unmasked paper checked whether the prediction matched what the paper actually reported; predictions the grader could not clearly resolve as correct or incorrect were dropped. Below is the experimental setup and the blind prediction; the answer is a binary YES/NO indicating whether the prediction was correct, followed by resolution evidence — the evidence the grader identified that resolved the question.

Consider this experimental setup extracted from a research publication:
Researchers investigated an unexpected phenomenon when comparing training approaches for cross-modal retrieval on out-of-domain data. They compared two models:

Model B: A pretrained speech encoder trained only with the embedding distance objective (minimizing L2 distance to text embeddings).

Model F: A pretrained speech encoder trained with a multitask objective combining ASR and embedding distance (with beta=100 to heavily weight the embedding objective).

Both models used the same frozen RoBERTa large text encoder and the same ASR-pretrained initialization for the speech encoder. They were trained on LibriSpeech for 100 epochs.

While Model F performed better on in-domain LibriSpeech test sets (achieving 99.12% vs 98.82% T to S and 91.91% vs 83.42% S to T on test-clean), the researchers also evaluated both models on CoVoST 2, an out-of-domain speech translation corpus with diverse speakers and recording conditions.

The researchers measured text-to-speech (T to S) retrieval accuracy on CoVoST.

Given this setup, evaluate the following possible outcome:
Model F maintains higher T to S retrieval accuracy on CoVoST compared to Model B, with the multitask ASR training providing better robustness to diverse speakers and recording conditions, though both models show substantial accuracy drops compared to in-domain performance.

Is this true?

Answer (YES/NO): NO